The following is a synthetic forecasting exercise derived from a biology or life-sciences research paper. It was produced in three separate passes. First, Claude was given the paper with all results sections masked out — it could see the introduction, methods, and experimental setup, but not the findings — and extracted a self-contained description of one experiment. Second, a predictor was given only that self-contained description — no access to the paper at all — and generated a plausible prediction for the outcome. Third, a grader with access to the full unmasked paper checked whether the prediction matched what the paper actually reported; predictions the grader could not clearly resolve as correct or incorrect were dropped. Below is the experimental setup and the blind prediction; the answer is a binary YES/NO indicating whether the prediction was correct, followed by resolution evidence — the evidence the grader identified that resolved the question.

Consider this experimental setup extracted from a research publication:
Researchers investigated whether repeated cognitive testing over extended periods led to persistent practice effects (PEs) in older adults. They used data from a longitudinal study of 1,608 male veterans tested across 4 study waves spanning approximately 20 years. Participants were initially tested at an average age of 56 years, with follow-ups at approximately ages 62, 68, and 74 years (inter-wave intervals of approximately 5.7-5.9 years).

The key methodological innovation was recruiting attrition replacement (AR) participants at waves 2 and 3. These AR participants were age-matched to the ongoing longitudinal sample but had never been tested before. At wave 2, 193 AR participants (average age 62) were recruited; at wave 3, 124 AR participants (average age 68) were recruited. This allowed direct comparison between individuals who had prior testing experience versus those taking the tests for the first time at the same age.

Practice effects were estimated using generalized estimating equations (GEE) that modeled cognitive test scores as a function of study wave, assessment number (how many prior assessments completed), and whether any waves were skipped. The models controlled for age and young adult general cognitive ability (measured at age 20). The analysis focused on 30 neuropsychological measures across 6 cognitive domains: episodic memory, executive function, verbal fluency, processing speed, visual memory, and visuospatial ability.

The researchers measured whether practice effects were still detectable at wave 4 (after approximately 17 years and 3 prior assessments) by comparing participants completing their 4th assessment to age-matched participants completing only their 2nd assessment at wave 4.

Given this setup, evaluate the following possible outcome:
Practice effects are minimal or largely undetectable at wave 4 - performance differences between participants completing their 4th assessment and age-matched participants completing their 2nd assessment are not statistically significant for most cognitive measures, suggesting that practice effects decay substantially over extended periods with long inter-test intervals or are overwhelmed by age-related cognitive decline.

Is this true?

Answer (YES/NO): NO